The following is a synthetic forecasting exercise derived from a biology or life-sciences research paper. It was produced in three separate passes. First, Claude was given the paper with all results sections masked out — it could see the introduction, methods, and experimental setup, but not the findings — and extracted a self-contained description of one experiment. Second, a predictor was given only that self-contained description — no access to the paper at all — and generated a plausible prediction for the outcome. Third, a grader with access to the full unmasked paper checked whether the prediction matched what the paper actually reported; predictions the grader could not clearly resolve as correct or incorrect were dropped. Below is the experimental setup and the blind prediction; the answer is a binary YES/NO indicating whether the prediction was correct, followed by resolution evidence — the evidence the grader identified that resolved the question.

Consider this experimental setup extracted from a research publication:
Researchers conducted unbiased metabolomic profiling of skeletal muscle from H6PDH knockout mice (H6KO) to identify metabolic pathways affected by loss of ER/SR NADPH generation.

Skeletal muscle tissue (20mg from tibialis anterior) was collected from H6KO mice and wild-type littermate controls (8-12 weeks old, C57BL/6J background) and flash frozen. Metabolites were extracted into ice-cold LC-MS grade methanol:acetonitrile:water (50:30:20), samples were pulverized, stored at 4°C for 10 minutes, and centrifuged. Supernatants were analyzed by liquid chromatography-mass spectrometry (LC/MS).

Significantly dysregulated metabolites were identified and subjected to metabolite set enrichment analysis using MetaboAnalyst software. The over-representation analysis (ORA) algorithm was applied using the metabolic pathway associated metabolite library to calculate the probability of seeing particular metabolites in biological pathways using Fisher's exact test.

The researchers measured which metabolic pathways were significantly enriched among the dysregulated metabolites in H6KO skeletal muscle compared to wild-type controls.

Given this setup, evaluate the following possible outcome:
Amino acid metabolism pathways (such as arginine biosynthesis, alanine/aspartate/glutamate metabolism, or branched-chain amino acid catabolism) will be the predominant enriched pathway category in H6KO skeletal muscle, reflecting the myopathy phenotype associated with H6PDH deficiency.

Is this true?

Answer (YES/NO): NO